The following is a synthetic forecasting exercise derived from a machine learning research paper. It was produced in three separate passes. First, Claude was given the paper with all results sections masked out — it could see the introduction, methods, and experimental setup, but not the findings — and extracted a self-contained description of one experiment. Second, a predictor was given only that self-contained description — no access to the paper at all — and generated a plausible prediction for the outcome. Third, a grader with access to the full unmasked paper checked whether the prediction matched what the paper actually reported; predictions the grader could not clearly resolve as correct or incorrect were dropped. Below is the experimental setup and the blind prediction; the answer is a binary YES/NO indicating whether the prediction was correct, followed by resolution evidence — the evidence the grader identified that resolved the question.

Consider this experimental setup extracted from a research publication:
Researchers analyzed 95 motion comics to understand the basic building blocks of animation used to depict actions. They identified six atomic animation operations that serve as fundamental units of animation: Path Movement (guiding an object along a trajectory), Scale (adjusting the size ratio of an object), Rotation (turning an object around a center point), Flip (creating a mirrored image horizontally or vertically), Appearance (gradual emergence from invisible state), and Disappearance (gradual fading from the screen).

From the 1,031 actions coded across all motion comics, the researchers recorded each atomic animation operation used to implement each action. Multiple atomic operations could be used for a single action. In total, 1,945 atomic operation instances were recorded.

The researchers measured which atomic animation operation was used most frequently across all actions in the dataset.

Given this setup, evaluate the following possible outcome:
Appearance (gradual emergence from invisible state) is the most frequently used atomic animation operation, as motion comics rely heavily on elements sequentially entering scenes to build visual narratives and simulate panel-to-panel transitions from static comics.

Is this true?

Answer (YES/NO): NO